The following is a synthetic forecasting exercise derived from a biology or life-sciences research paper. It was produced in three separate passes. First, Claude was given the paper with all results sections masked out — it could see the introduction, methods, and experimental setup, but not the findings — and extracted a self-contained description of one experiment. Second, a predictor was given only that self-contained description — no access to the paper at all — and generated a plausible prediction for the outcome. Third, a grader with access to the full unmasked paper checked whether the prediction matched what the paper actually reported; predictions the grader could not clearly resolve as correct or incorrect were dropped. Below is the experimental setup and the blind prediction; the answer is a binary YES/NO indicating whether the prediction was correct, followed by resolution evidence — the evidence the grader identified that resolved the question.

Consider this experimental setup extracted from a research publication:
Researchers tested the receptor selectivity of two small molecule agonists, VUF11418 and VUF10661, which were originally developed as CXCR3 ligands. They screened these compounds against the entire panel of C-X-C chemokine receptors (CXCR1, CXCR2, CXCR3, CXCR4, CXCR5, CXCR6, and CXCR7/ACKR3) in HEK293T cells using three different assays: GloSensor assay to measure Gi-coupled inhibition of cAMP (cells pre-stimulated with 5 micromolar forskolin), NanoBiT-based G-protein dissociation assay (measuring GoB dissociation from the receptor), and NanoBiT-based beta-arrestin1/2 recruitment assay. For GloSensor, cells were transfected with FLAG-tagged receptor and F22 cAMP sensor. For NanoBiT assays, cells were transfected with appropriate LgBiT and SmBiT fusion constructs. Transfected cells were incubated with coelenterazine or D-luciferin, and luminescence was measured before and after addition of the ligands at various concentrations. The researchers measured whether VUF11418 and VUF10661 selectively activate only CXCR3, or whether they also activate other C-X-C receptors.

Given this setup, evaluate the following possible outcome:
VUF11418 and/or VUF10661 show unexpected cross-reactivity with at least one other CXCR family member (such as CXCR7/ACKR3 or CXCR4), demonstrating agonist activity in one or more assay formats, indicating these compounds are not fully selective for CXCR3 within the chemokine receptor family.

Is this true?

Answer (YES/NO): YES